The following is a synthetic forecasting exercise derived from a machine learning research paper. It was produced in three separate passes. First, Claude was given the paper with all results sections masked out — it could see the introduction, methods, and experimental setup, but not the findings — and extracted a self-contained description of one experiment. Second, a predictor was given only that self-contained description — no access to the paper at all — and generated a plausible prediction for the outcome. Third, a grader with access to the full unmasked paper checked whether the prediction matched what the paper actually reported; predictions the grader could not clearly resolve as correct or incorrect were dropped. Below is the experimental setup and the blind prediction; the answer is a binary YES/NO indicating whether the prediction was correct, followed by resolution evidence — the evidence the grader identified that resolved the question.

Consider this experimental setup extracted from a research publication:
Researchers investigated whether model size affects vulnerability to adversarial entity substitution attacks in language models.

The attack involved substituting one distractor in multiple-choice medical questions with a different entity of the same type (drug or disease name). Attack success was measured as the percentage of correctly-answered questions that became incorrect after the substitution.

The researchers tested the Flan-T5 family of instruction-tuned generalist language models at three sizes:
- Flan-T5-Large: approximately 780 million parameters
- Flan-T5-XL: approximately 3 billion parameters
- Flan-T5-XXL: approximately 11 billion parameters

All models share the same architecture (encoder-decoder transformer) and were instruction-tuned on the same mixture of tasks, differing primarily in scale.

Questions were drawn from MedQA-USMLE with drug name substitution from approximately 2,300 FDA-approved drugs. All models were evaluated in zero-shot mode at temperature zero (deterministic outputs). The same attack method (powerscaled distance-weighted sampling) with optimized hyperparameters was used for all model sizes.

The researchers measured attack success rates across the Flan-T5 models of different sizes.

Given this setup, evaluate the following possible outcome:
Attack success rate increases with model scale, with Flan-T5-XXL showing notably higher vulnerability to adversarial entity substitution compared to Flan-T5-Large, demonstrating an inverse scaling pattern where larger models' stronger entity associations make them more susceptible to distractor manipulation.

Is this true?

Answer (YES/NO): NO